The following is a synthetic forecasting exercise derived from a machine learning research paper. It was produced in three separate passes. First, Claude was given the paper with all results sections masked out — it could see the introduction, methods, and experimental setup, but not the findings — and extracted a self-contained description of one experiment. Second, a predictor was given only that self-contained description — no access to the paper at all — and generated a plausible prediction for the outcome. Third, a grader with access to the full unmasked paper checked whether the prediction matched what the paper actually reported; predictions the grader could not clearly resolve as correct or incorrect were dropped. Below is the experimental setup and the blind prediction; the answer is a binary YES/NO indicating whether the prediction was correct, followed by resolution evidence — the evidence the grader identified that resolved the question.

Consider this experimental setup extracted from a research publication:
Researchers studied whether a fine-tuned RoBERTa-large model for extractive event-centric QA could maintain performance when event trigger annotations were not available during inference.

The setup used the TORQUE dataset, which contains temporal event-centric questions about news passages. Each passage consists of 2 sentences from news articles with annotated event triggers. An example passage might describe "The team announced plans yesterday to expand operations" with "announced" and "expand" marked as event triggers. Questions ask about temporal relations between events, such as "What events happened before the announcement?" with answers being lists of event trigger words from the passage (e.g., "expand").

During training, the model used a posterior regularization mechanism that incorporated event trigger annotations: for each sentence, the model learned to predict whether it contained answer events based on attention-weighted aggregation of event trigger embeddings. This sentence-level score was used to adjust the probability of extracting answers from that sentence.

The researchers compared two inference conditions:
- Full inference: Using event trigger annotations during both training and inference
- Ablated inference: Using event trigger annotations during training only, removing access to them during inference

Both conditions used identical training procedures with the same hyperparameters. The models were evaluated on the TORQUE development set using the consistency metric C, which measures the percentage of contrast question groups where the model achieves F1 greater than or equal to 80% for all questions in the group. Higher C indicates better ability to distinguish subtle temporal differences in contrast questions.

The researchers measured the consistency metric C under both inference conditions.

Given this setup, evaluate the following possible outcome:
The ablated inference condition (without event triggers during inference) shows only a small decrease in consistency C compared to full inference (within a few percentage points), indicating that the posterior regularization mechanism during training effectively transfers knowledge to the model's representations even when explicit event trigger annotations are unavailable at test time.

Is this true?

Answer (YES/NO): NO